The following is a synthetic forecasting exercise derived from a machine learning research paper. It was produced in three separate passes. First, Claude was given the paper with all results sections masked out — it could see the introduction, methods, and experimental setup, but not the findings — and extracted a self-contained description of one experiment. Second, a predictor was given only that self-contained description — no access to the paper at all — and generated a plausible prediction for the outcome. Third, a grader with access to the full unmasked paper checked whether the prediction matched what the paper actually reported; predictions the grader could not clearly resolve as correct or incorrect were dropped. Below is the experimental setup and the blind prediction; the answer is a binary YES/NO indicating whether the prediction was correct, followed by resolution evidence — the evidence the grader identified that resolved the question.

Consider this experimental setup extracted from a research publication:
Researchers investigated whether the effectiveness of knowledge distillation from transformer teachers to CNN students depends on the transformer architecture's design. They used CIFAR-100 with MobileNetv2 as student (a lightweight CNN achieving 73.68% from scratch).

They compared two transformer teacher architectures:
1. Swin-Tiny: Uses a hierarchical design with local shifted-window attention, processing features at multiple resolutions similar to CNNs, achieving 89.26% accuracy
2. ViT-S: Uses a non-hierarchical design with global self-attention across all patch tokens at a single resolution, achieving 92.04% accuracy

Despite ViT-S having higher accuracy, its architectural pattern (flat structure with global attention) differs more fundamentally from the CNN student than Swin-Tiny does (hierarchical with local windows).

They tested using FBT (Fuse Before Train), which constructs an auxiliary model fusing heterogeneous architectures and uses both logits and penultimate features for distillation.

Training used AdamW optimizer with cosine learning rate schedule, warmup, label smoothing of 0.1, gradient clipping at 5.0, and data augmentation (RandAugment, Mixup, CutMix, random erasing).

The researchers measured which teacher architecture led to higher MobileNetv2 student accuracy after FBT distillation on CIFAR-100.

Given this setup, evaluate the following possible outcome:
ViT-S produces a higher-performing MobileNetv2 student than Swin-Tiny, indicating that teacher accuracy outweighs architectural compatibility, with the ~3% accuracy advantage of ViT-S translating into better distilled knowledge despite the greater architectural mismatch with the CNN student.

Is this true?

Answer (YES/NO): YES